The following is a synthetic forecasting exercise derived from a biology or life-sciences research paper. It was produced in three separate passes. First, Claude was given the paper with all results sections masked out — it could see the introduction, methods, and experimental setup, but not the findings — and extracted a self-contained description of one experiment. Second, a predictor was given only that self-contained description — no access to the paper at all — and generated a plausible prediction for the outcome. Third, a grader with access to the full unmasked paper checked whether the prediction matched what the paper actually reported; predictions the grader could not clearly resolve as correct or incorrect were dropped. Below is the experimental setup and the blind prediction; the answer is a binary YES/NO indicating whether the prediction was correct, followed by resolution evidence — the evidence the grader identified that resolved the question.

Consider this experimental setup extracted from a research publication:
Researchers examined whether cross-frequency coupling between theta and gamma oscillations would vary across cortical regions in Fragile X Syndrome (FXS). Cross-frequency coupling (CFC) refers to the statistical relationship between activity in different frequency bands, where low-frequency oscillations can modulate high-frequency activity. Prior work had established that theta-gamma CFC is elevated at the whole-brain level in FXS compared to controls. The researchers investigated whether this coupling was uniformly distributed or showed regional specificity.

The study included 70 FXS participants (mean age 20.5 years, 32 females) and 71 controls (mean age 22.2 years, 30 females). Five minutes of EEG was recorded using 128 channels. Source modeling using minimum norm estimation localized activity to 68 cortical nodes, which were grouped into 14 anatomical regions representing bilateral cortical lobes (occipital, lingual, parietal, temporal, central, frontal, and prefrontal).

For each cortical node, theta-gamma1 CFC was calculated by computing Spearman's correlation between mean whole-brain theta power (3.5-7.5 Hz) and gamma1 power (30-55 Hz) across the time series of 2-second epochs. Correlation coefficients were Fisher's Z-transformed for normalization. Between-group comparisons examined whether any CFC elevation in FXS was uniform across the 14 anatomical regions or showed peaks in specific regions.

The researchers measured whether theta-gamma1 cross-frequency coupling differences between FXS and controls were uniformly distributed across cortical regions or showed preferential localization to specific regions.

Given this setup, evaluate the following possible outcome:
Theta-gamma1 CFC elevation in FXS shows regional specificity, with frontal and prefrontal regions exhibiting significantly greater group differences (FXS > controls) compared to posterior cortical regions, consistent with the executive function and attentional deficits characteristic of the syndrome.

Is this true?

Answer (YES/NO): NO